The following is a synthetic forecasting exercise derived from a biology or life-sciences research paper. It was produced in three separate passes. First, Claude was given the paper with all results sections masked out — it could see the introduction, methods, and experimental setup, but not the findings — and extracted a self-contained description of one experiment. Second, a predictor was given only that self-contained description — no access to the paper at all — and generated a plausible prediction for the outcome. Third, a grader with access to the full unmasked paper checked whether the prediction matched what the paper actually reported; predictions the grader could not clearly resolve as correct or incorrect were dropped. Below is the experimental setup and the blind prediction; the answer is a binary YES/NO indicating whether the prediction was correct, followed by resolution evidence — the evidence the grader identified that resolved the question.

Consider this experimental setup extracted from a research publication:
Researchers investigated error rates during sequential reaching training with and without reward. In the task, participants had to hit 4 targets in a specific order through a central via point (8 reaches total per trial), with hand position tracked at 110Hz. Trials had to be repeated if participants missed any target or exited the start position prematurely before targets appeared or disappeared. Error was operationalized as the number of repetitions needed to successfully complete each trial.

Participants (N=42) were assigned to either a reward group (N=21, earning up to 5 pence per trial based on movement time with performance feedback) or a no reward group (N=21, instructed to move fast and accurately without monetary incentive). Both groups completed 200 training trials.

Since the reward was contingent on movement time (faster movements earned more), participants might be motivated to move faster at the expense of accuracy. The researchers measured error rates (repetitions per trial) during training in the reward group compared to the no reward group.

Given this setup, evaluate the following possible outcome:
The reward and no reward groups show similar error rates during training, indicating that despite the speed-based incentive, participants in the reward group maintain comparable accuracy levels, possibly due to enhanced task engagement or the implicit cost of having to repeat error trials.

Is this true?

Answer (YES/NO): NO